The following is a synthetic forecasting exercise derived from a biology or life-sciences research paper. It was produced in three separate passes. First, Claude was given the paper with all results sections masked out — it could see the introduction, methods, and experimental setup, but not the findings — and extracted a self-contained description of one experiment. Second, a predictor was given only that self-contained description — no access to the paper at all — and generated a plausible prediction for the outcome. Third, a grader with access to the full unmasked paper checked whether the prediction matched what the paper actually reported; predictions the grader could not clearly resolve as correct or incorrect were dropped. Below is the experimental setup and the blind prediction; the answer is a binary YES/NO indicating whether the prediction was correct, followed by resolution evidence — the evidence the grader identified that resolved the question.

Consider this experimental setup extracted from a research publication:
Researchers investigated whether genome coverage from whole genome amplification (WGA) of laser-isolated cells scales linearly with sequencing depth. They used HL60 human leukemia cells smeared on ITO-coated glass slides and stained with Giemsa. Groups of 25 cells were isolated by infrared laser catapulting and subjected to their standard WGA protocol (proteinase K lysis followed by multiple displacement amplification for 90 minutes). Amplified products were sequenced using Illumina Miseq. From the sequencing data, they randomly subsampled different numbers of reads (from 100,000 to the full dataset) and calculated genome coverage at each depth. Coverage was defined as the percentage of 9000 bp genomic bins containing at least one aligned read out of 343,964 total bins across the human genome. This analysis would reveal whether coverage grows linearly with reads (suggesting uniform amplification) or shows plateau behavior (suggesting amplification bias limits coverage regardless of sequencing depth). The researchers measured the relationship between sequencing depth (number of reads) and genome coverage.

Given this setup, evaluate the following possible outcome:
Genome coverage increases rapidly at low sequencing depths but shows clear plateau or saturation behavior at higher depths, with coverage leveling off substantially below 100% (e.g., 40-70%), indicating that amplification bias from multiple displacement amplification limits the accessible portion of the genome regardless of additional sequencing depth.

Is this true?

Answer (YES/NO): YES